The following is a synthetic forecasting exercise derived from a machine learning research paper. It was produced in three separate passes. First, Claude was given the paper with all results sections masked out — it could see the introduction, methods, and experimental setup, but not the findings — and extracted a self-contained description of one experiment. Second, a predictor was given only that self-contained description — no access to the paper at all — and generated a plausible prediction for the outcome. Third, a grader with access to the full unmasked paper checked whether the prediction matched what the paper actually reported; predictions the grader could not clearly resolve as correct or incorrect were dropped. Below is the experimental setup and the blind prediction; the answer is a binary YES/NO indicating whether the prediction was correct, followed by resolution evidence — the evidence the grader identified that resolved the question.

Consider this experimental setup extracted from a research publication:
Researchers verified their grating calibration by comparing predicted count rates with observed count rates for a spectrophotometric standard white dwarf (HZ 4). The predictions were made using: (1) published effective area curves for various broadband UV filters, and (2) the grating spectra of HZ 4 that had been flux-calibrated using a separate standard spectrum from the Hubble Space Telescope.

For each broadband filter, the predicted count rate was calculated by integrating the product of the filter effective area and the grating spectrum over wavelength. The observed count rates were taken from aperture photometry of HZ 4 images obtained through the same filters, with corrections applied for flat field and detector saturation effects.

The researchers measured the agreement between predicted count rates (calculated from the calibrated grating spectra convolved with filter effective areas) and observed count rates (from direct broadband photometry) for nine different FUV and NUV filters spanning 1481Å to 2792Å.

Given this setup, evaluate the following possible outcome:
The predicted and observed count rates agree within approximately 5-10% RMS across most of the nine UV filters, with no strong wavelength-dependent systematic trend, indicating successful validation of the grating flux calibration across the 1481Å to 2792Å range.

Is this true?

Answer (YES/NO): YES